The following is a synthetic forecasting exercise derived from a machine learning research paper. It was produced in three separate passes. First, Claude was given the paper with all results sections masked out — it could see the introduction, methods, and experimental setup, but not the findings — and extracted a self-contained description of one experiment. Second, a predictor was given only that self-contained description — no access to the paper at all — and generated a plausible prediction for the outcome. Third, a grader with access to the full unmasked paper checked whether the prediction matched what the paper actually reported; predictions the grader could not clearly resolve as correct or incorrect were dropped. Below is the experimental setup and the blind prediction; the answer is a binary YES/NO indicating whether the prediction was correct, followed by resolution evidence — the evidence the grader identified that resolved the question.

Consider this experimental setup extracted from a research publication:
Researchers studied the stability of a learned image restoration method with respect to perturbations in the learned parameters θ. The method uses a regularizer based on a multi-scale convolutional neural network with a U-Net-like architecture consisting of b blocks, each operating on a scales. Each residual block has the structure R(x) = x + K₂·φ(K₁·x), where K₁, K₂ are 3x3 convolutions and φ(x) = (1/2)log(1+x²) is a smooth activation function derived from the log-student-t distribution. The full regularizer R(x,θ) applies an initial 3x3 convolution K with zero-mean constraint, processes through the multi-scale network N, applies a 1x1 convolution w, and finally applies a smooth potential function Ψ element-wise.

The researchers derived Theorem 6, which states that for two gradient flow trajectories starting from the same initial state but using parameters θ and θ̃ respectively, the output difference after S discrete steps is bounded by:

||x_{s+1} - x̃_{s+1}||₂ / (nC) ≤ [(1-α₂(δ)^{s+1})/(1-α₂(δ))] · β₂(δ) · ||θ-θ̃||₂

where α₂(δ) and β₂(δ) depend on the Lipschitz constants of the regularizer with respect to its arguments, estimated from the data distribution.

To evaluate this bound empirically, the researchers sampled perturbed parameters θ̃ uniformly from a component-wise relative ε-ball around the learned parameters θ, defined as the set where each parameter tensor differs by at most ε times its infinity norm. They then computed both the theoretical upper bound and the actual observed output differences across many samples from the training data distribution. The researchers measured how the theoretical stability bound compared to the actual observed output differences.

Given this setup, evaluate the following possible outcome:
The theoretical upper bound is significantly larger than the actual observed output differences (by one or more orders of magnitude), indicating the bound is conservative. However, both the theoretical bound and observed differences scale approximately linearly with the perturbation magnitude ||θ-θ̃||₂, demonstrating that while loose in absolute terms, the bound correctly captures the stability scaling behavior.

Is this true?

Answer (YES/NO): NO